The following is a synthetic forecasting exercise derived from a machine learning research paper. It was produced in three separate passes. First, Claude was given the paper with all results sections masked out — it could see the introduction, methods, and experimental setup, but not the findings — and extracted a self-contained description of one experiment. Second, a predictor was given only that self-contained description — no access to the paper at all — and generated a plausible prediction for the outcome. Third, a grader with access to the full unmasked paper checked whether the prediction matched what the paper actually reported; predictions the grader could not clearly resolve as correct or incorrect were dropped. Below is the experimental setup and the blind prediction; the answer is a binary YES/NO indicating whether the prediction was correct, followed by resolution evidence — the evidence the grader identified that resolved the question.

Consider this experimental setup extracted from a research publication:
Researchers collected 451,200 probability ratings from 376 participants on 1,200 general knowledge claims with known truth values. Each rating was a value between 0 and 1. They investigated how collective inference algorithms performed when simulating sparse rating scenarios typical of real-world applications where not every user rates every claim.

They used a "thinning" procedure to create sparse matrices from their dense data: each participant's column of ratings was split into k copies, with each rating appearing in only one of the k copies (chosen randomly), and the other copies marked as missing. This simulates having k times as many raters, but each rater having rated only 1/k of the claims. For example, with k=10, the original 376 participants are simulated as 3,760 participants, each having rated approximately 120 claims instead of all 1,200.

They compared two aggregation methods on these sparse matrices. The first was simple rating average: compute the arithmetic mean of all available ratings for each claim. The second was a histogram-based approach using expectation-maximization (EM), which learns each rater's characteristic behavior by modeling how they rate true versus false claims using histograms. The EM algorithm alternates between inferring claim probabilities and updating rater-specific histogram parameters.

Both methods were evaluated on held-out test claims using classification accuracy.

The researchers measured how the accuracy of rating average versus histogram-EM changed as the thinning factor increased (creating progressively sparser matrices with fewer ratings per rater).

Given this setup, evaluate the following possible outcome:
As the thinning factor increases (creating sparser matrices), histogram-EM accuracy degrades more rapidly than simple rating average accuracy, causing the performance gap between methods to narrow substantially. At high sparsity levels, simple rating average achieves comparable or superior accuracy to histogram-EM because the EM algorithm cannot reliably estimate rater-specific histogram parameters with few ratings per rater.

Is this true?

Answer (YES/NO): NO